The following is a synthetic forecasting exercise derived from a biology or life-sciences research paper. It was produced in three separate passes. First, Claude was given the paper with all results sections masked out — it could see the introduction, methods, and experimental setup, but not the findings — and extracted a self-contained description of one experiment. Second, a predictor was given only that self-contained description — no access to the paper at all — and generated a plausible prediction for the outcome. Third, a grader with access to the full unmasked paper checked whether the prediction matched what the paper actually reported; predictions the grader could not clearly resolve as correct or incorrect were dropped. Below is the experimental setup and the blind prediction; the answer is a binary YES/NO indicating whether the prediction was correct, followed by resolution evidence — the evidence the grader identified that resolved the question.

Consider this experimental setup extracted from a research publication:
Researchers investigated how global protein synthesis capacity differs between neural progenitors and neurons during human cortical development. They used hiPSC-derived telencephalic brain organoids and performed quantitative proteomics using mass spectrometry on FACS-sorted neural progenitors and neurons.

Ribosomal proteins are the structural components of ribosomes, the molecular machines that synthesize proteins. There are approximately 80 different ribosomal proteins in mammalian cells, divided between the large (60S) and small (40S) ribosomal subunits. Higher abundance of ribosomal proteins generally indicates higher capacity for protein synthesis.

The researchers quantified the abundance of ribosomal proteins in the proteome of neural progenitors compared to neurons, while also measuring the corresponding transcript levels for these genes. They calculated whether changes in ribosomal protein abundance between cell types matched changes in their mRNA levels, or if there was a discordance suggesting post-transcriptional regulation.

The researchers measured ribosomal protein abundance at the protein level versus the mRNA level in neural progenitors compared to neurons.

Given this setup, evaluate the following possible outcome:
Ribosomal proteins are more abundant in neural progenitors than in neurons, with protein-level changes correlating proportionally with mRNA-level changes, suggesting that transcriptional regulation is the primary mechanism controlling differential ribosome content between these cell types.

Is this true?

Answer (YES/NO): NO